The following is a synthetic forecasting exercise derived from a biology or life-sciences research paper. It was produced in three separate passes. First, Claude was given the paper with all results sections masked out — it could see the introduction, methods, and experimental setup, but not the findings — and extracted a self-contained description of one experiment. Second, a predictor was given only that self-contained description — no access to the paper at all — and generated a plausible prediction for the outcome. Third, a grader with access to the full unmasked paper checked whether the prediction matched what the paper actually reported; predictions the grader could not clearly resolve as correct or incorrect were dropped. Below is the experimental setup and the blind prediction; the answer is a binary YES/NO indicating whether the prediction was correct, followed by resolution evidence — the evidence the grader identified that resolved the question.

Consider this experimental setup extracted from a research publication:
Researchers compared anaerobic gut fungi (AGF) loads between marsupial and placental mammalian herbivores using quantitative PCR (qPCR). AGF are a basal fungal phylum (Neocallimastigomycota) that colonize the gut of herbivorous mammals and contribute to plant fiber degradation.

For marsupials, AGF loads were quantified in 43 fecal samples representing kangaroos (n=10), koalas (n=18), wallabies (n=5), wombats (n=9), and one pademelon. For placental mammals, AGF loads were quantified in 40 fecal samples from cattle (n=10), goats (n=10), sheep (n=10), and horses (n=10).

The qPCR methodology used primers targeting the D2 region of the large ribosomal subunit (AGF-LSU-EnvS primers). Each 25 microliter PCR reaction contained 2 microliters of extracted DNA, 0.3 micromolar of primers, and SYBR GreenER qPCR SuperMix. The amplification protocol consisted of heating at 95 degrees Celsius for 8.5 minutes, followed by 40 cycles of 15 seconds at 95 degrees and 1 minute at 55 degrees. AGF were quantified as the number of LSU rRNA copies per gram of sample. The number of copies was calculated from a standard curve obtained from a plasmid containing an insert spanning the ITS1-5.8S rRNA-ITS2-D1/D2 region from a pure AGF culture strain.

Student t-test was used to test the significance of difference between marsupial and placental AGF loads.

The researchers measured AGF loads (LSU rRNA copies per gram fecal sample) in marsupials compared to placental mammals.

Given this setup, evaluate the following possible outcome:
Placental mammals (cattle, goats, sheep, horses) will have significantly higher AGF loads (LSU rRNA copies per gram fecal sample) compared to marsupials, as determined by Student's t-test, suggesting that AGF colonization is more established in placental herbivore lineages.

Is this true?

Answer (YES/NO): YES